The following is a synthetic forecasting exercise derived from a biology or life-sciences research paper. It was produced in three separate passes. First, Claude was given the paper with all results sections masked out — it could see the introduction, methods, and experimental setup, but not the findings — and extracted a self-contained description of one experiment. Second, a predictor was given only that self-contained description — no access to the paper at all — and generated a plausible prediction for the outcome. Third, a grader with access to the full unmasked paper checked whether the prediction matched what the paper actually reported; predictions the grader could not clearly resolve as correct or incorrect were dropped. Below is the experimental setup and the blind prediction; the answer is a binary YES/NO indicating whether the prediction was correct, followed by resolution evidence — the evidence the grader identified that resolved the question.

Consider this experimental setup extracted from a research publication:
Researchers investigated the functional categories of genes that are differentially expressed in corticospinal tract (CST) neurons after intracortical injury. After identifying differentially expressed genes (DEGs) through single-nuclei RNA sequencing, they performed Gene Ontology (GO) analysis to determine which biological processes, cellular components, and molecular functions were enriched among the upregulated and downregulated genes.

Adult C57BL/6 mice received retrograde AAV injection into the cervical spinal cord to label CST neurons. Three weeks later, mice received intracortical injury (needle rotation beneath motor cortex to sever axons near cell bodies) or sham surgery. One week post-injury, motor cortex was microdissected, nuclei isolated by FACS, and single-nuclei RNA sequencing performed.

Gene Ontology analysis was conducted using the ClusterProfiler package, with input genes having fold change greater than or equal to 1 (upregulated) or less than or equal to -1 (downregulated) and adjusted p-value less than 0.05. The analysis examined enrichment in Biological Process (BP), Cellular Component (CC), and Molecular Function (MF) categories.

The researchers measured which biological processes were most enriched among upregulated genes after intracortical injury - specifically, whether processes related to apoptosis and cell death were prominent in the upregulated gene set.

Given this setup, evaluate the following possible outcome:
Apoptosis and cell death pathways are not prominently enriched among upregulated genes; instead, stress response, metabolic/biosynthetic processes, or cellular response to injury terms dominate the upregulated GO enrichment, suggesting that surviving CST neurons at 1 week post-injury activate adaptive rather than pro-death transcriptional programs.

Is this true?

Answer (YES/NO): YES